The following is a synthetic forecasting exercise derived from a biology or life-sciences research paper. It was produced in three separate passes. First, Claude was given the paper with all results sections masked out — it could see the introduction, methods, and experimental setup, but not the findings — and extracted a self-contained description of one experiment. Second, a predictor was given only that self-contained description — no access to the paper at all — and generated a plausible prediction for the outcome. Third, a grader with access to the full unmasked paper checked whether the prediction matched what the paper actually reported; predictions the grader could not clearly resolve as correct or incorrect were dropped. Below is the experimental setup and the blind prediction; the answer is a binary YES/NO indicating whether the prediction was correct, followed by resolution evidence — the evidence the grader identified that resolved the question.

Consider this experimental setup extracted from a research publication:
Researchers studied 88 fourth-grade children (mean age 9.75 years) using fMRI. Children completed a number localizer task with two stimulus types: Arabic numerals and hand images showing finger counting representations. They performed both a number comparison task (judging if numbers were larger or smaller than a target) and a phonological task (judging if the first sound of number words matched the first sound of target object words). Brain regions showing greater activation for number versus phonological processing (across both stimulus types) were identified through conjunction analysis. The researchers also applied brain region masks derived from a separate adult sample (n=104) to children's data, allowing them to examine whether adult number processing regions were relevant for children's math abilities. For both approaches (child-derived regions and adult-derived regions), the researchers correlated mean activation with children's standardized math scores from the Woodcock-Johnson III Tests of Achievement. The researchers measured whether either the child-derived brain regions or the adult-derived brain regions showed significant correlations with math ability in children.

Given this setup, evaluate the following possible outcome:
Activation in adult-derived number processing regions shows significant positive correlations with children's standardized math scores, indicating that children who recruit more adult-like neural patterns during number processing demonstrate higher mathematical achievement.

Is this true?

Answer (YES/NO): NO